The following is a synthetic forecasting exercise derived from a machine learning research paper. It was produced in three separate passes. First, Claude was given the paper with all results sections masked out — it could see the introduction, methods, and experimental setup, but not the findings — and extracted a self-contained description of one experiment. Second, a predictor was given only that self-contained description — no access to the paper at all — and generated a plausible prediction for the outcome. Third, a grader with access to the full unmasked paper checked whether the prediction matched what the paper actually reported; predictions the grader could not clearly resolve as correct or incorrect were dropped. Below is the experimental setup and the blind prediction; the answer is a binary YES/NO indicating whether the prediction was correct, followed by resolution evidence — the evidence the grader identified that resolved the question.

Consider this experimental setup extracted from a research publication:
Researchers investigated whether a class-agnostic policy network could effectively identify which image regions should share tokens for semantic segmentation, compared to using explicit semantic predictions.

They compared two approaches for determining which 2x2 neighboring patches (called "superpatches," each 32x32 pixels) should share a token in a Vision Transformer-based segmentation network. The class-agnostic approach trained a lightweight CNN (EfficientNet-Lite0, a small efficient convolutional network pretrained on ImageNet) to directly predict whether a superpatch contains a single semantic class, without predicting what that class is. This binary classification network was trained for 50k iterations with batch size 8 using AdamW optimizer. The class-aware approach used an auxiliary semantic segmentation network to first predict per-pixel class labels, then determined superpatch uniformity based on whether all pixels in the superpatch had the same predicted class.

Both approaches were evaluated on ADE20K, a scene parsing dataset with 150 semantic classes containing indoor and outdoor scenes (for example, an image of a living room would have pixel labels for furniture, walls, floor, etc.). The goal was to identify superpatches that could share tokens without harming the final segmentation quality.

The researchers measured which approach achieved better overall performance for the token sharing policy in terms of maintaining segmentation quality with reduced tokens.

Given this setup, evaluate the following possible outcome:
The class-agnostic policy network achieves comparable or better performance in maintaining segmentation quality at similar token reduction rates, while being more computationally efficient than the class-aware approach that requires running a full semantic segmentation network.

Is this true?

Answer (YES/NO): YES